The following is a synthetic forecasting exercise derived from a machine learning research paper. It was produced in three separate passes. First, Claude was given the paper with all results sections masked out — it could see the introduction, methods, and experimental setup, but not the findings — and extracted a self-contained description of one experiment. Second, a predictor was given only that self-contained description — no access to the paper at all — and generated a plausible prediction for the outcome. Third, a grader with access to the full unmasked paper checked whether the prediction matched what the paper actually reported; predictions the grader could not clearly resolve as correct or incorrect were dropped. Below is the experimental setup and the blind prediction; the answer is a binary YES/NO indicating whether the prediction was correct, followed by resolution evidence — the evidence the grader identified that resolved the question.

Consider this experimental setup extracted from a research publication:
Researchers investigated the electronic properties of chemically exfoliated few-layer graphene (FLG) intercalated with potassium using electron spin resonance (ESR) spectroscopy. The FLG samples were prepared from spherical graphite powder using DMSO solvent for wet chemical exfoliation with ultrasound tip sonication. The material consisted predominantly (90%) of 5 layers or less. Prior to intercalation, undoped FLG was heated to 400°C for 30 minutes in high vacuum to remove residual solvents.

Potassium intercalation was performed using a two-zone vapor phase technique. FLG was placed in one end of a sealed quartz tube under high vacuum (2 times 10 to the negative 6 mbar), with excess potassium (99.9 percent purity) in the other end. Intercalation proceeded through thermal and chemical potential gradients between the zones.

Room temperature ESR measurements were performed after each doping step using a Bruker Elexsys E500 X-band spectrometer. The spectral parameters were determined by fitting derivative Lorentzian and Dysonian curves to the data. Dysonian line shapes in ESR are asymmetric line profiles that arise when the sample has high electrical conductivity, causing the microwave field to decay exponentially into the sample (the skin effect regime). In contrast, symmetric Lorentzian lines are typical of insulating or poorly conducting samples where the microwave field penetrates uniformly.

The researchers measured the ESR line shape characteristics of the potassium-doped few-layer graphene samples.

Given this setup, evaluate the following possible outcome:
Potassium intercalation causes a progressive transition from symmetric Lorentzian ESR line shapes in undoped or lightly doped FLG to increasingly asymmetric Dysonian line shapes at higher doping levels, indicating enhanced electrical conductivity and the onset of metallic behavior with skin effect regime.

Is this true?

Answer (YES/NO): YES